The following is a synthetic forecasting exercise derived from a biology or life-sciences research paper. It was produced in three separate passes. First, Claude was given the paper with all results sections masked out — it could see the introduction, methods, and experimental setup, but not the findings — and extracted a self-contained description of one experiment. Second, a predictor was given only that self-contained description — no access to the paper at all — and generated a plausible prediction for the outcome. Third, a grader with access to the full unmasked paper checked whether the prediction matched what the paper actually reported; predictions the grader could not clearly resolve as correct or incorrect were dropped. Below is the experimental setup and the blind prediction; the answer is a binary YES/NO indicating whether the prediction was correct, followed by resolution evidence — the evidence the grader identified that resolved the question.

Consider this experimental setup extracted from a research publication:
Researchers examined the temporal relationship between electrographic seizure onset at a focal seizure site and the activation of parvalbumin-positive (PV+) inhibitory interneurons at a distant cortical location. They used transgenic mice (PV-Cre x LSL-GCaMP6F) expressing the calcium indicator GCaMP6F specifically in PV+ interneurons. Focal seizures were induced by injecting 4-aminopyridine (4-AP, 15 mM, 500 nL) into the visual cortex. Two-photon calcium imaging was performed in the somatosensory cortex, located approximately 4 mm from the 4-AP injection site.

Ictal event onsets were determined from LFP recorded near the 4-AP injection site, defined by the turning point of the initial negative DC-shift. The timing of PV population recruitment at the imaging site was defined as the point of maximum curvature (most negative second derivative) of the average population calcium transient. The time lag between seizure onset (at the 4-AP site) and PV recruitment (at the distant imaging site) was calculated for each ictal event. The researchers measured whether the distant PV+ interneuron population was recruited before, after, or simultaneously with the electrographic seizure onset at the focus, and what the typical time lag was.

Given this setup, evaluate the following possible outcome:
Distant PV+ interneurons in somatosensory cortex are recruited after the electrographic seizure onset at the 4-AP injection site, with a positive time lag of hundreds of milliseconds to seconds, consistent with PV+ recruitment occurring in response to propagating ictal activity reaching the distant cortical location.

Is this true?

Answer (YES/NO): NO